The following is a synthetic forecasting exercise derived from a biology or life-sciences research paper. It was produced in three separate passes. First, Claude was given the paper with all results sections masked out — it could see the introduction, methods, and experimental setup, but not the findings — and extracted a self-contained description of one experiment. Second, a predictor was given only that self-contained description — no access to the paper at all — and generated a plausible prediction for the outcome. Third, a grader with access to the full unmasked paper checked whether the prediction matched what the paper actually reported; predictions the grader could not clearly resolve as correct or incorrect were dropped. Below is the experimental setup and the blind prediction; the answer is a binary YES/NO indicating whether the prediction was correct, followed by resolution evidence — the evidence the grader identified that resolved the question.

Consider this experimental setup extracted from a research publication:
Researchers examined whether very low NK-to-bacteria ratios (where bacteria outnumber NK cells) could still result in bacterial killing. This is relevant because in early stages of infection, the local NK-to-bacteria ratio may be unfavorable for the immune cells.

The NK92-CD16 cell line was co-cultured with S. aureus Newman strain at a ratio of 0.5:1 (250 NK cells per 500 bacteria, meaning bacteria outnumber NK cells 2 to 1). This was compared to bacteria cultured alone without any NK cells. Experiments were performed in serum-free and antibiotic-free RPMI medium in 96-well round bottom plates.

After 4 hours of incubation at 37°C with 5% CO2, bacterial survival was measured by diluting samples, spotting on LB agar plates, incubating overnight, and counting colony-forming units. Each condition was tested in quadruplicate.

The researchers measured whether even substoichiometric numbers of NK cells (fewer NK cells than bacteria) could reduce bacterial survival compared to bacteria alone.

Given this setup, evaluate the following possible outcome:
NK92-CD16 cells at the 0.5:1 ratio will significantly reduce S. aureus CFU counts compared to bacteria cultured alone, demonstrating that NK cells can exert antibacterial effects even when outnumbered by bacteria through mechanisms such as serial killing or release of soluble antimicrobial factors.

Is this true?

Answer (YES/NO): YES